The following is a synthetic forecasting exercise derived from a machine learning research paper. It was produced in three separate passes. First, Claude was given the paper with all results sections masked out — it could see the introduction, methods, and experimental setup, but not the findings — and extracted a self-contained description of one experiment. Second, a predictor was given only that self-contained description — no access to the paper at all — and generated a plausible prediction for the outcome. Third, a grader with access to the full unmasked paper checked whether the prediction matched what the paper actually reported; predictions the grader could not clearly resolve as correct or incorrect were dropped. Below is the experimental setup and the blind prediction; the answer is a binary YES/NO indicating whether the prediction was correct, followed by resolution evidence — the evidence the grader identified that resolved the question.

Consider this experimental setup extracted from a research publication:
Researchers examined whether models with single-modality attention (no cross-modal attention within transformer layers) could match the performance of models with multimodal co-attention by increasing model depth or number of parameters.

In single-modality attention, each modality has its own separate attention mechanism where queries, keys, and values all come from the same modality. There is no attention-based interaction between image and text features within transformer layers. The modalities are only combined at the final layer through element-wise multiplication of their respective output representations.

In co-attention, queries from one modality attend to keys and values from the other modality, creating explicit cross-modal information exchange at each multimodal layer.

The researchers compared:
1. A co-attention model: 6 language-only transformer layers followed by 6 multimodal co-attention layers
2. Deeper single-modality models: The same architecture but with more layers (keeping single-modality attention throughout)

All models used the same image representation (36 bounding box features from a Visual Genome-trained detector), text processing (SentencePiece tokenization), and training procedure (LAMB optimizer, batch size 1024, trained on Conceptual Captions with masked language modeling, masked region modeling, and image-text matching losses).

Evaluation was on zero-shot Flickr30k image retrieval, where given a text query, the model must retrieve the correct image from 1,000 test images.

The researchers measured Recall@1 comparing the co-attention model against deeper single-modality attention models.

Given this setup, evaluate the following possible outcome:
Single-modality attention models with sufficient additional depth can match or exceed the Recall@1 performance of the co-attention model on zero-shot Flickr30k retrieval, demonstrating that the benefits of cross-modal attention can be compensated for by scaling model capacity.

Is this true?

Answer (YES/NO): NO